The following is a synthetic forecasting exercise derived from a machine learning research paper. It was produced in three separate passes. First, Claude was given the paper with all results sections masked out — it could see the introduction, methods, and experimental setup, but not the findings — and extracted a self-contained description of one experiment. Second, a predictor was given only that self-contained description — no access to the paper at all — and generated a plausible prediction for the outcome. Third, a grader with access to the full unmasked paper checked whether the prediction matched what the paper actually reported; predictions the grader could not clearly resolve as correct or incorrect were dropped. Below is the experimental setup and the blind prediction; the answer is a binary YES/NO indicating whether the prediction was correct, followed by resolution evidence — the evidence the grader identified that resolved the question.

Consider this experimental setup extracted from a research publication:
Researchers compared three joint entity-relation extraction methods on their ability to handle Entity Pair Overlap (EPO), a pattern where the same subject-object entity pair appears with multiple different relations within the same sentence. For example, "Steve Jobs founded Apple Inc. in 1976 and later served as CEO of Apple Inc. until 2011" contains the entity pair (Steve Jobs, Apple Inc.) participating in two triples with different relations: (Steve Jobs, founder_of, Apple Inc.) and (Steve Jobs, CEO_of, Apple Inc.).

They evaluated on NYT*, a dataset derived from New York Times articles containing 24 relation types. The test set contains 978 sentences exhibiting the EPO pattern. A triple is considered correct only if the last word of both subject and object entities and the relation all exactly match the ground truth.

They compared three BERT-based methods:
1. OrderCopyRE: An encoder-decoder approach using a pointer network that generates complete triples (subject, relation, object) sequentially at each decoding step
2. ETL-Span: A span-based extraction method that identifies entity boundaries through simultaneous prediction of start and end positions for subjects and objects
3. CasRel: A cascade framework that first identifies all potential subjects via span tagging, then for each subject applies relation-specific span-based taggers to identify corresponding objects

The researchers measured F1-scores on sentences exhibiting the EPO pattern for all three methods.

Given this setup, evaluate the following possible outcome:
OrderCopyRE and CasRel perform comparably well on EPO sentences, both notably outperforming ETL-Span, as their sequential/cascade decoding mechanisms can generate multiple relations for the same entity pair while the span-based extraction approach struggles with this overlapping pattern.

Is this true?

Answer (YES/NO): NO